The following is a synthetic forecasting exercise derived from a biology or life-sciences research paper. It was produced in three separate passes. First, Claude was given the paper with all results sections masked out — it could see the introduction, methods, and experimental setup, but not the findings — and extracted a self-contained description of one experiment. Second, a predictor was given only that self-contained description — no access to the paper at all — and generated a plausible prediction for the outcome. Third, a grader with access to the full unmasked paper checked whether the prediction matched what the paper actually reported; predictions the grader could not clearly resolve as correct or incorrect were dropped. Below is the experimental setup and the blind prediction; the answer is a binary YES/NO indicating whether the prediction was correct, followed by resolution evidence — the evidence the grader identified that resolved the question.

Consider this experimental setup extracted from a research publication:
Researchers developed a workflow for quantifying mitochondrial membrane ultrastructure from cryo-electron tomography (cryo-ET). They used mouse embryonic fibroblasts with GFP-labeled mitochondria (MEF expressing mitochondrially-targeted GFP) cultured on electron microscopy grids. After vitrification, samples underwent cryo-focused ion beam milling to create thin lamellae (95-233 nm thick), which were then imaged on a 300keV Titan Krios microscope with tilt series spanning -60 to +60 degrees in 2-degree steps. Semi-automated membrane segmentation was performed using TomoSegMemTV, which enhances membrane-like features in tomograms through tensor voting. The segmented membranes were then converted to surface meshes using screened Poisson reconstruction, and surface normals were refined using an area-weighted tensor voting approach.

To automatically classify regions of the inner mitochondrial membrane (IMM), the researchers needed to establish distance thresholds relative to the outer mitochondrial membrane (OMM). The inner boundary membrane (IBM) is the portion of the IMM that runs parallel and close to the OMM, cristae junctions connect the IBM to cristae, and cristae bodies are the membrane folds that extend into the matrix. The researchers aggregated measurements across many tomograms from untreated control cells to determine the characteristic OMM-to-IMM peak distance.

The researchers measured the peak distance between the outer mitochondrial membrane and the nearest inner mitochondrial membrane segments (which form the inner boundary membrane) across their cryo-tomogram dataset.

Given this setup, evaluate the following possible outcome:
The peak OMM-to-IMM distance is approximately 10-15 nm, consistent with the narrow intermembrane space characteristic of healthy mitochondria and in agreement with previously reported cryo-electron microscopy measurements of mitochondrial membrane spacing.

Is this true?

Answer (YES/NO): YES